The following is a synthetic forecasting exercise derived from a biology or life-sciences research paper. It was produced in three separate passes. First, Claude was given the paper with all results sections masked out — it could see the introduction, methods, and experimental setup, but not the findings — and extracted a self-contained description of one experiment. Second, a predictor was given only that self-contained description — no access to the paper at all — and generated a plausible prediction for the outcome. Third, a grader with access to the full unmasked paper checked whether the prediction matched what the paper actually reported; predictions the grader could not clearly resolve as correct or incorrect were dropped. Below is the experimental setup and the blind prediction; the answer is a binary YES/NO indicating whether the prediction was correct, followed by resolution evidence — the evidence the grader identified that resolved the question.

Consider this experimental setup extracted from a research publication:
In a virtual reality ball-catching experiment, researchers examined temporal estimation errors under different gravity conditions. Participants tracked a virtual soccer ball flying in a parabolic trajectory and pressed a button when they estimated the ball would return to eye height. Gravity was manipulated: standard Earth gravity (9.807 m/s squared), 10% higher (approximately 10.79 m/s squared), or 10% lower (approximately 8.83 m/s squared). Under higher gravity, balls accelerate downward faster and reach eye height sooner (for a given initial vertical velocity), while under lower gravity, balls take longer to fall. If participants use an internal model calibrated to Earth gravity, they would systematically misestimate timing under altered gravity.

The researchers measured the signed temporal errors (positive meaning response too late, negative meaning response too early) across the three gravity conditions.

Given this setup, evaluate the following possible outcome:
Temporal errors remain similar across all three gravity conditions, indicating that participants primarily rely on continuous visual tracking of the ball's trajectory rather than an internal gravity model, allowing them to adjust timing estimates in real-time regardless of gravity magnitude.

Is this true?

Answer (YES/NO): NO